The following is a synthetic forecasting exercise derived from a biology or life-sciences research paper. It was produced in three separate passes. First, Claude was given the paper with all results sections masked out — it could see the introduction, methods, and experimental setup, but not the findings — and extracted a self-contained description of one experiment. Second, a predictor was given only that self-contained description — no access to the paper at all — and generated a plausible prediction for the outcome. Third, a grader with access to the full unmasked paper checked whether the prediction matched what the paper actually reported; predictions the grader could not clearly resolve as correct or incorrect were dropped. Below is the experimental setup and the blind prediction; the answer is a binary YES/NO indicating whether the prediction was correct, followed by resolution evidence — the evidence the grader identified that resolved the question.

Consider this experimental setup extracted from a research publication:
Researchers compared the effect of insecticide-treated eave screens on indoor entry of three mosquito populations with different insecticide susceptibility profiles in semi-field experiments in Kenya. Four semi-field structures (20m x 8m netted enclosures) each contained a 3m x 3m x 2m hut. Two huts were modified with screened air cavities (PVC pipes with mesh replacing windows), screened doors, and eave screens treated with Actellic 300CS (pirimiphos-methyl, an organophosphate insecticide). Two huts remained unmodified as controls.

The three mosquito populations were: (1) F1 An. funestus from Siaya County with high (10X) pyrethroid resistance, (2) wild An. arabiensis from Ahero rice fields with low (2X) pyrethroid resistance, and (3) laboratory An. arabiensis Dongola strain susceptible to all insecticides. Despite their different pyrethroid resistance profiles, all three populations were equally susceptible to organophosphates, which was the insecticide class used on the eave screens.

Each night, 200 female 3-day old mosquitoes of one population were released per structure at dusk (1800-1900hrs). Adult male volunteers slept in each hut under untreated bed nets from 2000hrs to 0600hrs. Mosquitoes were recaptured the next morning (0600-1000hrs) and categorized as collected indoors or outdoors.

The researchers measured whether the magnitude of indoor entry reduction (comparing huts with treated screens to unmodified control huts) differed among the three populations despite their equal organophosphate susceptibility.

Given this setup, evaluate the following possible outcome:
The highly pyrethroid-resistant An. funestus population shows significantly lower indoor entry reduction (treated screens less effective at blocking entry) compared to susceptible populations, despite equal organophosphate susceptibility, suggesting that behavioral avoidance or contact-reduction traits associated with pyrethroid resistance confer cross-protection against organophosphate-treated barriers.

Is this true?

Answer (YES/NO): NO